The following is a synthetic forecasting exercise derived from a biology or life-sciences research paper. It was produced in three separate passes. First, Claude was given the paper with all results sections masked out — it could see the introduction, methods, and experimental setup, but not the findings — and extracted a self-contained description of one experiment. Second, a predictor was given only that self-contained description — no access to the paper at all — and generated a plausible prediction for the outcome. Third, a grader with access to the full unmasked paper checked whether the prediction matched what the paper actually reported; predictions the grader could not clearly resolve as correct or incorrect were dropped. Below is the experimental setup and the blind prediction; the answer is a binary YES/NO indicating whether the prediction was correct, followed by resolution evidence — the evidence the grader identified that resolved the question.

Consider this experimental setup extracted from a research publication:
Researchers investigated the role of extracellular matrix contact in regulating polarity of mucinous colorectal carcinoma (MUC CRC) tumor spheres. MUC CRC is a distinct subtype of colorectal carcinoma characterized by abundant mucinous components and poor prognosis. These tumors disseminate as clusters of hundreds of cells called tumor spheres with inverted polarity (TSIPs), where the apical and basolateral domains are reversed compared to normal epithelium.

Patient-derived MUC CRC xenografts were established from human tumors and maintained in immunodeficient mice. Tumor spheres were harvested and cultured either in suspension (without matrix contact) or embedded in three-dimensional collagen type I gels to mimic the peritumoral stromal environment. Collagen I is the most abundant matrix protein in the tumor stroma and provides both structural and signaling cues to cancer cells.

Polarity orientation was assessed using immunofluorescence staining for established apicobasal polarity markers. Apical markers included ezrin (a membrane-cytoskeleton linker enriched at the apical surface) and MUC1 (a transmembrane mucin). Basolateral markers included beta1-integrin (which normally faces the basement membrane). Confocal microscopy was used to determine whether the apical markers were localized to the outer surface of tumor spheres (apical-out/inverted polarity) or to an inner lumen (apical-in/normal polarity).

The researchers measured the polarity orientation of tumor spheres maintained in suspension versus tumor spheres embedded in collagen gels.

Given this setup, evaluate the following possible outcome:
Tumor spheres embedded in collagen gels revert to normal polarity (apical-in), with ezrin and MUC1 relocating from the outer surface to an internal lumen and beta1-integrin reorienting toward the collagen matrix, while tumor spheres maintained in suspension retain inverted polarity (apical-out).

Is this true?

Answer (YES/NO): NO